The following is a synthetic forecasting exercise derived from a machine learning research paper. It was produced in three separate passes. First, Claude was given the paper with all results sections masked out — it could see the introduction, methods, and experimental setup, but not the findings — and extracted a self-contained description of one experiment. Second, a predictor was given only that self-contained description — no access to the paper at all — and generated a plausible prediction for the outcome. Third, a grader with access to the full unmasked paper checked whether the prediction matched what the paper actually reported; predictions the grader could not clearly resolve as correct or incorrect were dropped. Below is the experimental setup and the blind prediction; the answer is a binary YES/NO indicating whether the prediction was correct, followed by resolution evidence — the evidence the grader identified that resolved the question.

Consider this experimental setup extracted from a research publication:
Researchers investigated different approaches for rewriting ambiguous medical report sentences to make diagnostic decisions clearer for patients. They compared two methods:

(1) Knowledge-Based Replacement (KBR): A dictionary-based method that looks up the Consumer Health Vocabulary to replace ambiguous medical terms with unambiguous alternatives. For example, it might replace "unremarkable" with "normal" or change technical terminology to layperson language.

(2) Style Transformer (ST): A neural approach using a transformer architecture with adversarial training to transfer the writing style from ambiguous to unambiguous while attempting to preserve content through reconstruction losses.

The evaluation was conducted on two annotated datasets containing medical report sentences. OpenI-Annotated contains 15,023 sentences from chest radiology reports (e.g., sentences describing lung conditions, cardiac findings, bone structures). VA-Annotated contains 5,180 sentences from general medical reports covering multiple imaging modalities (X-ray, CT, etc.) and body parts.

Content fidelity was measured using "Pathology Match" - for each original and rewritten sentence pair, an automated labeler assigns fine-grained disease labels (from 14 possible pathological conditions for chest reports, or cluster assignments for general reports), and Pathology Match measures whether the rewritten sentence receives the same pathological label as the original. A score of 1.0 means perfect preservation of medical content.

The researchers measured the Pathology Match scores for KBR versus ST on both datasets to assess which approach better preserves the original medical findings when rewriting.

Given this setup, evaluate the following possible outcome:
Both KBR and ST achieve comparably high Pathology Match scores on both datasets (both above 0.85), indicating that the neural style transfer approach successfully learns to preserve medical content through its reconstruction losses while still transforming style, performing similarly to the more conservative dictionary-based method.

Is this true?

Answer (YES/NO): NO